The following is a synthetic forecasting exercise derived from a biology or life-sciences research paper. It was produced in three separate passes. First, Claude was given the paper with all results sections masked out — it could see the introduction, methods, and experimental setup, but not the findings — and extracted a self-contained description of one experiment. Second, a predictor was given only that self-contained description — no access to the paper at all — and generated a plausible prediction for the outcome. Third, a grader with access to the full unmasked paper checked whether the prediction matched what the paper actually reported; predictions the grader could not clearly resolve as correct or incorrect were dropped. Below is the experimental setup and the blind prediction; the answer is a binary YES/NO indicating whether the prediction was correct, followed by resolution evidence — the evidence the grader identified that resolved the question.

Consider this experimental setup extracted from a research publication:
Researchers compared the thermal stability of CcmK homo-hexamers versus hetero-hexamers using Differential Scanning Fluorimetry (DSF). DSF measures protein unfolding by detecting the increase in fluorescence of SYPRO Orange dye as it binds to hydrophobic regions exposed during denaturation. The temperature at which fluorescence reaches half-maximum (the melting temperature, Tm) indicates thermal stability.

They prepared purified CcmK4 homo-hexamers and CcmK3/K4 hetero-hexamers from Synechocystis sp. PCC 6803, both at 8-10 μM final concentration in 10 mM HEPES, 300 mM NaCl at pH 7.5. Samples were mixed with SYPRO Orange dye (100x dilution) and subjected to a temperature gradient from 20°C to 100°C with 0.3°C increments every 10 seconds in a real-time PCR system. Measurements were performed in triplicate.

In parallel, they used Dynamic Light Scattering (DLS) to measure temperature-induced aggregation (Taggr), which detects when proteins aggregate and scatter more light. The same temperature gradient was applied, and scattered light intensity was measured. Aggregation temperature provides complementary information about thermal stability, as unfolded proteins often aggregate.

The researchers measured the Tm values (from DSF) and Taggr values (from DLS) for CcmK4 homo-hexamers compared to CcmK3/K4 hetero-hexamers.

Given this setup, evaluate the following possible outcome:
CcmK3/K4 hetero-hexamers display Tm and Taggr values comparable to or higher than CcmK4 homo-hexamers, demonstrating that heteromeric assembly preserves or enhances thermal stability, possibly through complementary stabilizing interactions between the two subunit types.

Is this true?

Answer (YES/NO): NO